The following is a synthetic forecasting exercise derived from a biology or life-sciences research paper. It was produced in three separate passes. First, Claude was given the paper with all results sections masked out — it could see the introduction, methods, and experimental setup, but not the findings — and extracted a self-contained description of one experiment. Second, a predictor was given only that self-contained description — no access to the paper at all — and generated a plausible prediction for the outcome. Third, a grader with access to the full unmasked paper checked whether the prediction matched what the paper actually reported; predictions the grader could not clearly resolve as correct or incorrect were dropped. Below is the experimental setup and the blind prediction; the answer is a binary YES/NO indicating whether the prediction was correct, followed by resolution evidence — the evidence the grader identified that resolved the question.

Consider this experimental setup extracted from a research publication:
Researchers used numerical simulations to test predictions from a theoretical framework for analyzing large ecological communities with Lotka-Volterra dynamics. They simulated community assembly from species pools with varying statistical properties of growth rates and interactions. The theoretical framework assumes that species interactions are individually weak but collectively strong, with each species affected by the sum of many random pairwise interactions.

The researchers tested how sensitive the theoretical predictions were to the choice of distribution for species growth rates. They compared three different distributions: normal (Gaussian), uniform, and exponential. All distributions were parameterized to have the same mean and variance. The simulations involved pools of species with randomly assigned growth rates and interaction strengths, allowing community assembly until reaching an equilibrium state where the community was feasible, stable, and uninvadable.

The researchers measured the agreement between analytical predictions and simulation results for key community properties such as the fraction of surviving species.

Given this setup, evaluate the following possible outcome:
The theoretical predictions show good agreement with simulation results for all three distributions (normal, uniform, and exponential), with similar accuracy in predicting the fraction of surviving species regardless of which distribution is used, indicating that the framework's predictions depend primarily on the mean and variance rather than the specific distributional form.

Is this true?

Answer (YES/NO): NO